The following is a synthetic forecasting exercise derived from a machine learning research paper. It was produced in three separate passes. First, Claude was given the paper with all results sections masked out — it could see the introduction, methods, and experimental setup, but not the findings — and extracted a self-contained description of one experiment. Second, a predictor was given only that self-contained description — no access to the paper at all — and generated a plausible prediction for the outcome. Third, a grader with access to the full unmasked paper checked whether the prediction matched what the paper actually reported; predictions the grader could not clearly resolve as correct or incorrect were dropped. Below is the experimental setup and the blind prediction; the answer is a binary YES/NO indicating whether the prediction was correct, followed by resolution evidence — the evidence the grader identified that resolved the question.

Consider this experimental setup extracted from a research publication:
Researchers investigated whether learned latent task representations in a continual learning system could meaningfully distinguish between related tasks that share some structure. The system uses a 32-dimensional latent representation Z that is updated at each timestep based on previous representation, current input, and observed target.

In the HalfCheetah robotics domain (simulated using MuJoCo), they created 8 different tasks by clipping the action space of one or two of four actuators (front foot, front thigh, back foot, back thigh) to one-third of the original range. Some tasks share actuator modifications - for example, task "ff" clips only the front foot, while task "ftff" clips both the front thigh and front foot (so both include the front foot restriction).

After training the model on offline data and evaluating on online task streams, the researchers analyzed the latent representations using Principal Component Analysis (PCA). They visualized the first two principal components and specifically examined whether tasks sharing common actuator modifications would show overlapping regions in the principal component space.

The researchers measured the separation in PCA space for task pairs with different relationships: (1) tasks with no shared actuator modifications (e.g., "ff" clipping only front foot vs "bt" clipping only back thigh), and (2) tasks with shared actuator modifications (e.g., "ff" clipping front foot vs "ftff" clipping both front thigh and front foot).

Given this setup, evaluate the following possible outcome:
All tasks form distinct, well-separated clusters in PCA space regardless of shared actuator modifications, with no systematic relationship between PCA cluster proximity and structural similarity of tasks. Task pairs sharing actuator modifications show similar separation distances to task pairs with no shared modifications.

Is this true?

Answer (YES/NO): NO